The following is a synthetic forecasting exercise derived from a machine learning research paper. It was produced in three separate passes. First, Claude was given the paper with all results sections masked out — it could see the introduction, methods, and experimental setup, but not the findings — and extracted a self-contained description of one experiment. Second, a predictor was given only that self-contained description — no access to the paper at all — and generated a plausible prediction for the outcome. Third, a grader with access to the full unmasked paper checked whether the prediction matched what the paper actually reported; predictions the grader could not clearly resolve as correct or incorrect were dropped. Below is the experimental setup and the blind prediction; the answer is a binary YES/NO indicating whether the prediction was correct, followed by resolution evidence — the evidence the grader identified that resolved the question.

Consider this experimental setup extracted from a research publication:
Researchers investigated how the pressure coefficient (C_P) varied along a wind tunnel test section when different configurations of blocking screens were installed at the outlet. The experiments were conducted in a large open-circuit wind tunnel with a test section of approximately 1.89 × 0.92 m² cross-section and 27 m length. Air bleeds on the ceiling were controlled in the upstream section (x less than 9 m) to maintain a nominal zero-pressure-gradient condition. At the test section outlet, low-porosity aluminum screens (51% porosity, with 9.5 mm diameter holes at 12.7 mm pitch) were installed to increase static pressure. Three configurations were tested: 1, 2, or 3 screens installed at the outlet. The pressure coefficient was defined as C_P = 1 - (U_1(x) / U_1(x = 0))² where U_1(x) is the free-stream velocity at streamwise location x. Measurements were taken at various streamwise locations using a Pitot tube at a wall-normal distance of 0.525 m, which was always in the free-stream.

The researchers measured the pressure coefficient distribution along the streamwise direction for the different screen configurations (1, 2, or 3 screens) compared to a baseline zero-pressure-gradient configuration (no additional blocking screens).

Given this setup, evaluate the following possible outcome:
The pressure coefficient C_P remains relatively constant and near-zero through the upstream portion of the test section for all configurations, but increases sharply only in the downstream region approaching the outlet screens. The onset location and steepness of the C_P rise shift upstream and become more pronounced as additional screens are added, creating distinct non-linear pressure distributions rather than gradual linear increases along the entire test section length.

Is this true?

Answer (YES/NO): NO